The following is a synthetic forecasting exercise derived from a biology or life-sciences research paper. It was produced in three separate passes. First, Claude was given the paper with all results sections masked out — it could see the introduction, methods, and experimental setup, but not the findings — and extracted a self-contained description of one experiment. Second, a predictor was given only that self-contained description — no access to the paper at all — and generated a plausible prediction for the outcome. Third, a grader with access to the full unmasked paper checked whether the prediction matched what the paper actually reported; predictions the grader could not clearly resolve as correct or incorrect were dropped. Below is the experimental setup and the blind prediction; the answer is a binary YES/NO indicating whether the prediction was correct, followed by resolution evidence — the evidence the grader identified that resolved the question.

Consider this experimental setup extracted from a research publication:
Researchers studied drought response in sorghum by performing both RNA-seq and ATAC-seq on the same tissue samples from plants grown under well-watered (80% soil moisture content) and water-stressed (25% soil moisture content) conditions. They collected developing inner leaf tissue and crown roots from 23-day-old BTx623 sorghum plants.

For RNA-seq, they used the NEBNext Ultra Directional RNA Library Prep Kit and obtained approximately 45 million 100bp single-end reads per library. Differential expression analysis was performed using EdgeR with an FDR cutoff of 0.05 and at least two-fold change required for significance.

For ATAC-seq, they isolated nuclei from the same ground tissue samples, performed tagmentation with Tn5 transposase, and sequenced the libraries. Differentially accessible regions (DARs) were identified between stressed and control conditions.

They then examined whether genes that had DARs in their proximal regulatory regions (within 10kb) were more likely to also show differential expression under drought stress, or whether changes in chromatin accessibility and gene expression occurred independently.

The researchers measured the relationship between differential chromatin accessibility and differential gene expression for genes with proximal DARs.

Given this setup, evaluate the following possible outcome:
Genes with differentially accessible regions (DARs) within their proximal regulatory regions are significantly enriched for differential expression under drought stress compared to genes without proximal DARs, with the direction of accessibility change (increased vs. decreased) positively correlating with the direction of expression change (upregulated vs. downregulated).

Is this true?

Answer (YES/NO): YES